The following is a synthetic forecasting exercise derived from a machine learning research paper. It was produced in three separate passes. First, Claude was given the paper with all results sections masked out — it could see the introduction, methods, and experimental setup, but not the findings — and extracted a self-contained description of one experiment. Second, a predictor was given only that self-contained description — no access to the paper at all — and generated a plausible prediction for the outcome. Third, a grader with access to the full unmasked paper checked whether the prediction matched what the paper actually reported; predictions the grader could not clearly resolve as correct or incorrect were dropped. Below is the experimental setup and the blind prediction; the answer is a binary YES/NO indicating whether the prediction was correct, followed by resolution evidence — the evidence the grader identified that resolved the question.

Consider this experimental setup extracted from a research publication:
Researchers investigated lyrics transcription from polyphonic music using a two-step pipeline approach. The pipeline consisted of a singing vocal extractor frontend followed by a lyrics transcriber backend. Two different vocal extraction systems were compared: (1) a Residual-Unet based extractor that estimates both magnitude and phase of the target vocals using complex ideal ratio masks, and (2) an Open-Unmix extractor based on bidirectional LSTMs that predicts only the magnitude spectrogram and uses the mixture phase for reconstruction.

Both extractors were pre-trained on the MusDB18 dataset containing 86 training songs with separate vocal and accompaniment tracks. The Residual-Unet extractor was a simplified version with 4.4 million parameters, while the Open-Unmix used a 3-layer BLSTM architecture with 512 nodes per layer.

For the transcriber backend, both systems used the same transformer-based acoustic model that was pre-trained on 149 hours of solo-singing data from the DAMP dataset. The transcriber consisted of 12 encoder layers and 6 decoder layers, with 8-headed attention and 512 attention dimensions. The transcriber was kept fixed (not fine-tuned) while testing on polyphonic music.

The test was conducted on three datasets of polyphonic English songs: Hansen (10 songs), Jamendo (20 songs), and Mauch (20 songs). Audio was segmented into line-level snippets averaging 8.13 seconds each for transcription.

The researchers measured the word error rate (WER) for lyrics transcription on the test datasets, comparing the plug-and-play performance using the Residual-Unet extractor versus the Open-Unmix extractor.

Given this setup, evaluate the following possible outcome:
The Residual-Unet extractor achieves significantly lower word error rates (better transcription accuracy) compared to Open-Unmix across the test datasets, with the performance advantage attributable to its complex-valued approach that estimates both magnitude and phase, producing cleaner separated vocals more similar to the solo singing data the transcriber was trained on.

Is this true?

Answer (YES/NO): YES